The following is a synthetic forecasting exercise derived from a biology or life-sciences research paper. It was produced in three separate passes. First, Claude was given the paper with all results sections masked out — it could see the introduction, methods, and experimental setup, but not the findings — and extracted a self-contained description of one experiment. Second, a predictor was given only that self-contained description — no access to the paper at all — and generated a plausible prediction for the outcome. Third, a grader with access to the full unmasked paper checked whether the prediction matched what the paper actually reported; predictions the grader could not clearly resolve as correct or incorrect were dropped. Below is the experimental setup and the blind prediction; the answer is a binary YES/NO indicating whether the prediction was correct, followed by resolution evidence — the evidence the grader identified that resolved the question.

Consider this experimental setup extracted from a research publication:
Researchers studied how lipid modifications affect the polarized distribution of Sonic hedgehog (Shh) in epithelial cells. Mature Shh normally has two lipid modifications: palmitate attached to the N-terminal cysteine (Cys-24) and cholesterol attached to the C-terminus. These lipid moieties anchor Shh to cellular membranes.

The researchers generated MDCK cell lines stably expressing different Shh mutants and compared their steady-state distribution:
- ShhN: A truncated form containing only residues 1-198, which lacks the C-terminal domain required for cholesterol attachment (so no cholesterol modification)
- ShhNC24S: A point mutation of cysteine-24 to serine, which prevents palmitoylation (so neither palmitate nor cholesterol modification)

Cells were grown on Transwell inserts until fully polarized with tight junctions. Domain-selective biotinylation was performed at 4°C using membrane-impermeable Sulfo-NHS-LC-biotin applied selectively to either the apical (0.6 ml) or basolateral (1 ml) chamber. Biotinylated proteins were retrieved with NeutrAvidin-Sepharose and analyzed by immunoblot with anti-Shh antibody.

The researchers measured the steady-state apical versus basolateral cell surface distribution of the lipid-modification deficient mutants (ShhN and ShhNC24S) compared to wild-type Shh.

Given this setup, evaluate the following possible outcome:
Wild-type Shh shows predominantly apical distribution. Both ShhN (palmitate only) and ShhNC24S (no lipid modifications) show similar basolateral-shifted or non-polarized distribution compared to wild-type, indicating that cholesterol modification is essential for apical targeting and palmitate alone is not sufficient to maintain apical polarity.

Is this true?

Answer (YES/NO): NO